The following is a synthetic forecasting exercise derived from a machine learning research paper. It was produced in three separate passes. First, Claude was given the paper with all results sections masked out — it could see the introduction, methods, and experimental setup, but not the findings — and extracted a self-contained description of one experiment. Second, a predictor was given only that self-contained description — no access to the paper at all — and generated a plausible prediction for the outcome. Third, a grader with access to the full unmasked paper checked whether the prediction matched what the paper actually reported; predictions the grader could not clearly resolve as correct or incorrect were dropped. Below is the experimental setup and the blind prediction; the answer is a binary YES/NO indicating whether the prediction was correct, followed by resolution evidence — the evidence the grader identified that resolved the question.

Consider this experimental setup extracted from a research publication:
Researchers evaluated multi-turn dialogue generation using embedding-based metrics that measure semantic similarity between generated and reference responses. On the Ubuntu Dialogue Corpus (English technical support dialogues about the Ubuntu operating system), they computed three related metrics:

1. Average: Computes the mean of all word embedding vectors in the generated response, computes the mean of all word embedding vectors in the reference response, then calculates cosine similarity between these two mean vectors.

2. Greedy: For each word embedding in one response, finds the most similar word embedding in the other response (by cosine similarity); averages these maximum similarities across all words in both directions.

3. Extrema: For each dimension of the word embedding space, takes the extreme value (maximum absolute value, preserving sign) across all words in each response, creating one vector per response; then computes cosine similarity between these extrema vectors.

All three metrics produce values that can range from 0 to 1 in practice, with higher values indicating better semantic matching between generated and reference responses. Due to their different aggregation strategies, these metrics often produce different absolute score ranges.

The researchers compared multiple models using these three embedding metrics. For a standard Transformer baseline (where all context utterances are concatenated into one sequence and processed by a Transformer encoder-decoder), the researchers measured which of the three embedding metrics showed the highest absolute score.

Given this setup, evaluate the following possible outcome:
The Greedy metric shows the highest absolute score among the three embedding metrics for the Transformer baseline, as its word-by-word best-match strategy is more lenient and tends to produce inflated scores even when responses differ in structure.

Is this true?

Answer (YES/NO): NO